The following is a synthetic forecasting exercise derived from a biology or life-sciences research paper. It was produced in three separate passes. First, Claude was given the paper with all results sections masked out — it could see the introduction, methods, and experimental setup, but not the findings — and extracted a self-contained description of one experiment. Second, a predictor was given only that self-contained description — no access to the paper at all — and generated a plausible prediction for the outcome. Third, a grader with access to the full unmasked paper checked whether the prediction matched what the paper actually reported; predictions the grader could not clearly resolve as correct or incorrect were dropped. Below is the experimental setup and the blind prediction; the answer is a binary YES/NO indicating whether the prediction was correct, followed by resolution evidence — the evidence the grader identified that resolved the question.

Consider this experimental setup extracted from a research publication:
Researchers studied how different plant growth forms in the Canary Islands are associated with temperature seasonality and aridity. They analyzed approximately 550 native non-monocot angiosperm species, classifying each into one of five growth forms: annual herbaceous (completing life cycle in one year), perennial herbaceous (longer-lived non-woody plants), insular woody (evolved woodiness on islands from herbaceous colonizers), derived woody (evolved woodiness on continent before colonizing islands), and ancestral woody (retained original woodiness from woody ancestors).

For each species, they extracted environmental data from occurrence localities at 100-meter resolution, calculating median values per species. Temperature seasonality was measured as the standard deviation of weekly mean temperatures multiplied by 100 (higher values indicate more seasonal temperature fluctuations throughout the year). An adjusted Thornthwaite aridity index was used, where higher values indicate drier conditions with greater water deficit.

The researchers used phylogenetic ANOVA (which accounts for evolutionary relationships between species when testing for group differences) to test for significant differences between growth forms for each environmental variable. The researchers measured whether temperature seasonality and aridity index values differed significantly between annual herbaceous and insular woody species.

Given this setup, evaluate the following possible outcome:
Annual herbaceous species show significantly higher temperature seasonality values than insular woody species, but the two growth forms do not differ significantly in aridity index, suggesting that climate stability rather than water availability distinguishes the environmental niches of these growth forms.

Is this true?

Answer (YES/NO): NO